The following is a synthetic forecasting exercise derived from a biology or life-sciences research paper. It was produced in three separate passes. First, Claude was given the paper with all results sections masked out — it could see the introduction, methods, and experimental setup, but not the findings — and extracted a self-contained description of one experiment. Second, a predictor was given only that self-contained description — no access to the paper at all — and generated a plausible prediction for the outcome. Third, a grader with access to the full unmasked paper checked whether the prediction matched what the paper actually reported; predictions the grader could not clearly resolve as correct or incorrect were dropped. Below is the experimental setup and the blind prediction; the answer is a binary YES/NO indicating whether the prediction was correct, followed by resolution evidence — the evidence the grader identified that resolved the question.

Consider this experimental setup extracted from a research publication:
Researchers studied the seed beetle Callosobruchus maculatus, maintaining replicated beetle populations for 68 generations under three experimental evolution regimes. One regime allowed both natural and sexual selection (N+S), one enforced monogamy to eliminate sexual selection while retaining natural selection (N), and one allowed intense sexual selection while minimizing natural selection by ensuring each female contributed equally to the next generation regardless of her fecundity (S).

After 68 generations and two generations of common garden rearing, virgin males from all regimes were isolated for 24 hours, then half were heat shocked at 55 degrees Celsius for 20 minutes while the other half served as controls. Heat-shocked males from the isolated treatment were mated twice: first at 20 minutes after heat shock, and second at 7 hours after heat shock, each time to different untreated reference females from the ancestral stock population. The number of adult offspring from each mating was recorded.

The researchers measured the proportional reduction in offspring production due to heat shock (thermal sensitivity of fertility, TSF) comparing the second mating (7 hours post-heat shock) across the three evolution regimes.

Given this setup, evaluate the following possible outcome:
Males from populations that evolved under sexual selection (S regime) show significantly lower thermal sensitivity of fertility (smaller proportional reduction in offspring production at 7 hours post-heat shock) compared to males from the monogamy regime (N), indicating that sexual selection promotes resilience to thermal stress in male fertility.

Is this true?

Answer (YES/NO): NO